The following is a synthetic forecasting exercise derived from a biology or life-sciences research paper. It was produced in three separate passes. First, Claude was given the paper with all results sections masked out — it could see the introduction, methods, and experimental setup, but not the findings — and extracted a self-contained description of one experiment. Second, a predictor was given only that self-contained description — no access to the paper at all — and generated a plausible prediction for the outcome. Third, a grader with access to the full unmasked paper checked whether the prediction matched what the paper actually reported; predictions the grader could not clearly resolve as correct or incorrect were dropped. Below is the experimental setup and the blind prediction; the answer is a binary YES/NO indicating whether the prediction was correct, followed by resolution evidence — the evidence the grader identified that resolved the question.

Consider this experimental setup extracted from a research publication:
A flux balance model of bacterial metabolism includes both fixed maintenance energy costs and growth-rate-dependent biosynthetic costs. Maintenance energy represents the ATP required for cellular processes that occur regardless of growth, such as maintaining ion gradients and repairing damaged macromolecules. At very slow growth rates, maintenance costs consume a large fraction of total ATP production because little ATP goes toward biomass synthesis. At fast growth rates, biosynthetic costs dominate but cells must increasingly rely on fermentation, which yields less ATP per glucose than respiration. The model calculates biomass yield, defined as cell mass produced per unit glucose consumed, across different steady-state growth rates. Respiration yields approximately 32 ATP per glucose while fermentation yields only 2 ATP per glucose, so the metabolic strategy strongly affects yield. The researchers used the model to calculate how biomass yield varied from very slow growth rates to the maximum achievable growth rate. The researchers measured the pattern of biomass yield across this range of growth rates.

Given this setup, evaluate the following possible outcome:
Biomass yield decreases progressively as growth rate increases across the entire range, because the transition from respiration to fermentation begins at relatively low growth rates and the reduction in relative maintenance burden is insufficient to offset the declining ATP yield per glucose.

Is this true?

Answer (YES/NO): NO